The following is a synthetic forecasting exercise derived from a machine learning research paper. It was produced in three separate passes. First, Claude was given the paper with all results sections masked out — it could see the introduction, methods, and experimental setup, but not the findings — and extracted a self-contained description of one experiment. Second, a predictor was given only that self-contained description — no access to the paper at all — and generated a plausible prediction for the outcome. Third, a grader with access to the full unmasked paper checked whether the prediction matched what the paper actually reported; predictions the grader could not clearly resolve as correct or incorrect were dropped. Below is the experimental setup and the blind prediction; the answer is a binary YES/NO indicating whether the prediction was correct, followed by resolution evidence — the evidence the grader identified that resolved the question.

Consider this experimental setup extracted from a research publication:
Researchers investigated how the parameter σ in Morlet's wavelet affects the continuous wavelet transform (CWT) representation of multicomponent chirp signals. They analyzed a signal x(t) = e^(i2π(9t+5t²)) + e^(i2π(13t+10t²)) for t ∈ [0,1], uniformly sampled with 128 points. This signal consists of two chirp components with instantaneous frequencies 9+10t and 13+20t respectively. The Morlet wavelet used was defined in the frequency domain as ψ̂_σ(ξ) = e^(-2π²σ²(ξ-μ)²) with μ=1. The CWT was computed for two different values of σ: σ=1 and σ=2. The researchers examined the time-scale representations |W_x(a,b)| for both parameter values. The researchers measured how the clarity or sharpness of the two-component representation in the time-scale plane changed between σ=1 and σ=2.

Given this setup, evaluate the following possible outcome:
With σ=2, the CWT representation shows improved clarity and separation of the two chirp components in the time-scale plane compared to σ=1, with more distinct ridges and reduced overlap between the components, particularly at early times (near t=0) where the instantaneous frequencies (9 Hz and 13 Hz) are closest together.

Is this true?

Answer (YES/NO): NO